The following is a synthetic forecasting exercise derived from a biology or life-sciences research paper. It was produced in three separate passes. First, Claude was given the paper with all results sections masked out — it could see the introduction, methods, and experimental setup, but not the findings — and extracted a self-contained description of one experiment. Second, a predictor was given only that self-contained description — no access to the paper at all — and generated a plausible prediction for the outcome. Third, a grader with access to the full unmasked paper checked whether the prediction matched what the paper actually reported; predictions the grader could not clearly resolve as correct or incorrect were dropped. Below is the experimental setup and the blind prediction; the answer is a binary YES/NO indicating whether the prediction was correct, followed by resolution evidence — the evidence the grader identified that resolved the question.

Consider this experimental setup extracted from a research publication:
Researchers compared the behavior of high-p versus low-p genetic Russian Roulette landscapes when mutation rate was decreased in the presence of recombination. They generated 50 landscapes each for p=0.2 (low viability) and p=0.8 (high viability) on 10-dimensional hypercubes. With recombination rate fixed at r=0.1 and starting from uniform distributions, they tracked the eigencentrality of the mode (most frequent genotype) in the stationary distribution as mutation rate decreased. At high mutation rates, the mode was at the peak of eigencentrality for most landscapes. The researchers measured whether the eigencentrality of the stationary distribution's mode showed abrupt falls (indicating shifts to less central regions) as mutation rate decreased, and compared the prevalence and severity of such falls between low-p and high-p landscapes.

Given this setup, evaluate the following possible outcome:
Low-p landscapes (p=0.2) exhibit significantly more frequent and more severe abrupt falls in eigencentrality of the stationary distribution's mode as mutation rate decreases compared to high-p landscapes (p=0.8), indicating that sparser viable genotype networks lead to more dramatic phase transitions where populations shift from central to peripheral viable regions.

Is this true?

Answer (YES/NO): YES